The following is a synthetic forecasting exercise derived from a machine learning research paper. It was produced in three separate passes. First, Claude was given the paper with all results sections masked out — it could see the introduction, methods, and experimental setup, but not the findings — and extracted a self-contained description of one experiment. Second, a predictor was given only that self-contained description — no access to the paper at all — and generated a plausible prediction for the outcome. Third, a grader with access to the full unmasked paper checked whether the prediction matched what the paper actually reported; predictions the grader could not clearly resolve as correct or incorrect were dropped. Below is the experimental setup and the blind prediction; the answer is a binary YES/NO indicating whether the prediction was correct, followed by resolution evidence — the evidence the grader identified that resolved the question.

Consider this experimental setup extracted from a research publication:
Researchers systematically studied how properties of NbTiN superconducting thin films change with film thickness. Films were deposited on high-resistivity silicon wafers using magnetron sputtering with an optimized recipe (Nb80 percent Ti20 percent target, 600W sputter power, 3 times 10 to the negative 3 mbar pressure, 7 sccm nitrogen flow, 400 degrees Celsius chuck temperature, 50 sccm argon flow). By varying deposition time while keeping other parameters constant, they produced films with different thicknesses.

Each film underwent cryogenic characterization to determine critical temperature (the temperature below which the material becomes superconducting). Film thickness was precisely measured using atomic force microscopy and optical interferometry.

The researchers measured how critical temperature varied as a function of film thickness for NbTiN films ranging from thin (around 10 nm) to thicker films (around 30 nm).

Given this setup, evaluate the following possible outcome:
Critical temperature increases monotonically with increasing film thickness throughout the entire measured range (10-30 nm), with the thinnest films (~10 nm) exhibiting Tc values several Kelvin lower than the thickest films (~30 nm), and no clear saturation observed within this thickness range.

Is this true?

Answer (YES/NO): NO